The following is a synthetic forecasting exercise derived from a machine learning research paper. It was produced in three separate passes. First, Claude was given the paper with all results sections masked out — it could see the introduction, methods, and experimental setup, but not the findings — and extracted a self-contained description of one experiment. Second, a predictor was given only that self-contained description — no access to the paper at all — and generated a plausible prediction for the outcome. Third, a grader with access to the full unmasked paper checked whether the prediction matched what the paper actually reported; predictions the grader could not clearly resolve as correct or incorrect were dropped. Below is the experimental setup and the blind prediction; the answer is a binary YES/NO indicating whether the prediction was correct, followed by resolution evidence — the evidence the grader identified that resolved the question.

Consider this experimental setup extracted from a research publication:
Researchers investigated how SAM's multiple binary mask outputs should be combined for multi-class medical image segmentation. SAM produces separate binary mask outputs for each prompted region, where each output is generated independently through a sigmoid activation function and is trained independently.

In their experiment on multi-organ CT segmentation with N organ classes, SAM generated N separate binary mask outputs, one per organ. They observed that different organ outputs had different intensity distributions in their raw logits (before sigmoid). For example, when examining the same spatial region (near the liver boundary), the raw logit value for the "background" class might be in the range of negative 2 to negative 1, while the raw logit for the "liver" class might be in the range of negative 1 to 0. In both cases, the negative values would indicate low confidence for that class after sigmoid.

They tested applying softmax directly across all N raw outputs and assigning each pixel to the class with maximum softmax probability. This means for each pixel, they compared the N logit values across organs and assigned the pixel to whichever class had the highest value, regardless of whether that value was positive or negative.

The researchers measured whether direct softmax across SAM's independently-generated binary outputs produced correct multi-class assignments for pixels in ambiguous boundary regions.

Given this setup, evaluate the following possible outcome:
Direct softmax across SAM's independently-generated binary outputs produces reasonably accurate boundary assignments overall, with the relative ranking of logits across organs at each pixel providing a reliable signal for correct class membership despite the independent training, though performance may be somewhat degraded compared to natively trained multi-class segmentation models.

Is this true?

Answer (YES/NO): NO